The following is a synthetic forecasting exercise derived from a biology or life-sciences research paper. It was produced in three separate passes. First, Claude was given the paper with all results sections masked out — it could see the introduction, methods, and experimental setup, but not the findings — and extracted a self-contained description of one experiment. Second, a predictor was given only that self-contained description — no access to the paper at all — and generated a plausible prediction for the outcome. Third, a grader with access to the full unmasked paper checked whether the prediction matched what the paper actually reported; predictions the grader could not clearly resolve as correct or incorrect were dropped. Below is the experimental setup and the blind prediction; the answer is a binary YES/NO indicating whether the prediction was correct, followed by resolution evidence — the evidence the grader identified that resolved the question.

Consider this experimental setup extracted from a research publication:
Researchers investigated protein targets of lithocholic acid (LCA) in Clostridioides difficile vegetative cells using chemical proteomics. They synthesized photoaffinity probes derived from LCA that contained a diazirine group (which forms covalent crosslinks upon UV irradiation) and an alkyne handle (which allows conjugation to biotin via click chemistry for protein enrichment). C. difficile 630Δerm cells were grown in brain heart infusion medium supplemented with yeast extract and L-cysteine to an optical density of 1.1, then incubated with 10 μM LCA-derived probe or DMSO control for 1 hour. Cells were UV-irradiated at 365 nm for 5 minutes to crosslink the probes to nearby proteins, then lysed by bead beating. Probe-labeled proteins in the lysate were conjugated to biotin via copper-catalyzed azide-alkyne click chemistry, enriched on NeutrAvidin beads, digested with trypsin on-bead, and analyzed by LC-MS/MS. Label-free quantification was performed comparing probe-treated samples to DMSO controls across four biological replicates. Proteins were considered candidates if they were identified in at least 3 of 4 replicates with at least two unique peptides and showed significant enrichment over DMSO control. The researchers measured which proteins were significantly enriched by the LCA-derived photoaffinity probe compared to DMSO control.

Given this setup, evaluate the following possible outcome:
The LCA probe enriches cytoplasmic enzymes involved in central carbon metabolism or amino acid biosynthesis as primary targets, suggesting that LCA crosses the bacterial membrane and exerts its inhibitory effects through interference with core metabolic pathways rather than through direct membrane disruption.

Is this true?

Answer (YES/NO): NO